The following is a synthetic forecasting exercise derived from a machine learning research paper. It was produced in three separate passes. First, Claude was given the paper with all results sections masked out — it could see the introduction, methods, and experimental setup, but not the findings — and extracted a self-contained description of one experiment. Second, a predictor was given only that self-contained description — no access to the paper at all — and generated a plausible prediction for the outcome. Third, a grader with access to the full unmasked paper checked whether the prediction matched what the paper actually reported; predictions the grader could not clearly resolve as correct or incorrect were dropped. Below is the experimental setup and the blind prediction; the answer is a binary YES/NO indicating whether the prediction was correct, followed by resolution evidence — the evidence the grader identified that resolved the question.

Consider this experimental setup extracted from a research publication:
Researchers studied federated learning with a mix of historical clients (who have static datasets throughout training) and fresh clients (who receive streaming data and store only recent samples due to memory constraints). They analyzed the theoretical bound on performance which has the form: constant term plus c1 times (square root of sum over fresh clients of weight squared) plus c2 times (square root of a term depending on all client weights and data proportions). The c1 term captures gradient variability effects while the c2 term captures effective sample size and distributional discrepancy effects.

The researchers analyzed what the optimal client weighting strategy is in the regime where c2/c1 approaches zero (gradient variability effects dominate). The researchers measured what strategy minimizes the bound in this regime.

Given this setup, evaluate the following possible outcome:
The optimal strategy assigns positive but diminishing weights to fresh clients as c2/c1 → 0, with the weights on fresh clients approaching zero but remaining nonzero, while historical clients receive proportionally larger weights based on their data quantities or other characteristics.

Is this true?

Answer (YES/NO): NO